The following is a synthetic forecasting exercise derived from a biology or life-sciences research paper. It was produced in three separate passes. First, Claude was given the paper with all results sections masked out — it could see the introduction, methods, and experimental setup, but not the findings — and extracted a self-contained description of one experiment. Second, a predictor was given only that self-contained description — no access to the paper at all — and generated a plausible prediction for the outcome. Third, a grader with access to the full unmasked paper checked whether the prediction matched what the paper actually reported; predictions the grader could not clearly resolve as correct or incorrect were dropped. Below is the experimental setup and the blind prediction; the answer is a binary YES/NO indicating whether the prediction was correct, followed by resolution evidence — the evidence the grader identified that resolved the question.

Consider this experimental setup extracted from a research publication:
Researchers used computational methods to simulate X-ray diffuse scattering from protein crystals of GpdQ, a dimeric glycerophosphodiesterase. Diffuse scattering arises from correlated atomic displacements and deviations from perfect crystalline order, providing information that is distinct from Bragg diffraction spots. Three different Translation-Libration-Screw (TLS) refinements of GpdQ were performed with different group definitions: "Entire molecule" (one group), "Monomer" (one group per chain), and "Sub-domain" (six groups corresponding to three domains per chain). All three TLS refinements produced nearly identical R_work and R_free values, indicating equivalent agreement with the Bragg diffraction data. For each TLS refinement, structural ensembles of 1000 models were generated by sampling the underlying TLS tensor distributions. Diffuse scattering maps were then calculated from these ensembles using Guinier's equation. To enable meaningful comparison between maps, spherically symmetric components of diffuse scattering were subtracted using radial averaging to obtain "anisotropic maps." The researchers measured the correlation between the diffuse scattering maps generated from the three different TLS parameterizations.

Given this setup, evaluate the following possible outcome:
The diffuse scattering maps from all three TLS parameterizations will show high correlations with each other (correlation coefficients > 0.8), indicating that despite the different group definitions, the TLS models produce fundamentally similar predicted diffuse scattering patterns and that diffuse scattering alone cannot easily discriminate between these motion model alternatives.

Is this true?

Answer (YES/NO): NO